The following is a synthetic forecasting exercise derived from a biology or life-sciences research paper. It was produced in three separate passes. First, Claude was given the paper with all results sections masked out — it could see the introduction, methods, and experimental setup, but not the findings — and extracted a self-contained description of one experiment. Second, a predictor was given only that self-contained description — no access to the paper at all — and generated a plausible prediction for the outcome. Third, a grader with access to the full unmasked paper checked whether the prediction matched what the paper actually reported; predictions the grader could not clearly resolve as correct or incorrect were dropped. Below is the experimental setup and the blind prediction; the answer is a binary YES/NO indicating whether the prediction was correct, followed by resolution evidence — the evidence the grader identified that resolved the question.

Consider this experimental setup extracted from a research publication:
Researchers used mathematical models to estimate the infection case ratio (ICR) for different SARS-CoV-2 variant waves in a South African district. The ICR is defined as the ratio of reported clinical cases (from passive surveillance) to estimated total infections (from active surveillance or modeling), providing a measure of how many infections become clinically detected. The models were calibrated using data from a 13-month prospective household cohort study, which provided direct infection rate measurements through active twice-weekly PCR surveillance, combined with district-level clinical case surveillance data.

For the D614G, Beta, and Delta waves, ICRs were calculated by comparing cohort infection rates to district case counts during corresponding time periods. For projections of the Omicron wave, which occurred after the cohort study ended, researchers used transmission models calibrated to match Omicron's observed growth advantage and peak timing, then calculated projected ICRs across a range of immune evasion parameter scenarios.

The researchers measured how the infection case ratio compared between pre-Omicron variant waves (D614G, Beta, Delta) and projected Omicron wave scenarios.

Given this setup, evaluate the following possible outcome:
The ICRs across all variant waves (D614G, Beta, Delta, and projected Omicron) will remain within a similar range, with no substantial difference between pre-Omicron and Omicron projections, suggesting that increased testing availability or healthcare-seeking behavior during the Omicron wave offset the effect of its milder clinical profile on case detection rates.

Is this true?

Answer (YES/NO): NO